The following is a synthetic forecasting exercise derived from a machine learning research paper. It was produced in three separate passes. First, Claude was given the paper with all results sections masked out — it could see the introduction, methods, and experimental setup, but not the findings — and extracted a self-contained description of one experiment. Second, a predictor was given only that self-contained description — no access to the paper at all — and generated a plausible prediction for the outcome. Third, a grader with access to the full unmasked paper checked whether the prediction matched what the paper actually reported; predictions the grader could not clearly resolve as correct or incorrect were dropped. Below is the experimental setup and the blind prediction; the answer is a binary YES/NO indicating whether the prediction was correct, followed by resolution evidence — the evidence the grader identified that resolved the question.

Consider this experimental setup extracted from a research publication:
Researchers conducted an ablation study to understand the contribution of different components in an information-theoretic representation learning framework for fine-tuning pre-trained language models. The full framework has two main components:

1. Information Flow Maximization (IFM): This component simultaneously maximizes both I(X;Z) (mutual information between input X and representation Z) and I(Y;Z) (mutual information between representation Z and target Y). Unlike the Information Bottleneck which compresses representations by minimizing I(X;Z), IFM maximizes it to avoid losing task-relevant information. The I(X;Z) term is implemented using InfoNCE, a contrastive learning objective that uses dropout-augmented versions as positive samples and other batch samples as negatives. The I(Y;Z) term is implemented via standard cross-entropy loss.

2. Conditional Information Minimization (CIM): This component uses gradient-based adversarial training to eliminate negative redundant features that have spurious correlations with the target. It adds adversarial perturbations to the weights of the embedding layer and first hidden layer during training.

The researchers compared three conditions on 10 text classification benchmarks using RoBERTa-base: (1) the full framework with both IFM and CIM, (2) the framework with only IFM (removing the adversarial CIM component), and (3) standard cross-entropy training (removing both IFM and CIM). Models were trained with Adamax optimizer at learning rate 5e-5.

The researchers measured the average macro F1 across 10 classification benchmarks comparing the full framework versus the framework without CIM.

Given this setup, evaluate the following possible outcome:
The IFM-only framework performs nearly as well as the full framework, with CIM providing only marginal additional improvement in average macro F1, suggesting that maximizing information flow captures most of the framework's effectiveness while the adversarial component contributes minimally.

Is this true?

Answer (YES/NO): NO